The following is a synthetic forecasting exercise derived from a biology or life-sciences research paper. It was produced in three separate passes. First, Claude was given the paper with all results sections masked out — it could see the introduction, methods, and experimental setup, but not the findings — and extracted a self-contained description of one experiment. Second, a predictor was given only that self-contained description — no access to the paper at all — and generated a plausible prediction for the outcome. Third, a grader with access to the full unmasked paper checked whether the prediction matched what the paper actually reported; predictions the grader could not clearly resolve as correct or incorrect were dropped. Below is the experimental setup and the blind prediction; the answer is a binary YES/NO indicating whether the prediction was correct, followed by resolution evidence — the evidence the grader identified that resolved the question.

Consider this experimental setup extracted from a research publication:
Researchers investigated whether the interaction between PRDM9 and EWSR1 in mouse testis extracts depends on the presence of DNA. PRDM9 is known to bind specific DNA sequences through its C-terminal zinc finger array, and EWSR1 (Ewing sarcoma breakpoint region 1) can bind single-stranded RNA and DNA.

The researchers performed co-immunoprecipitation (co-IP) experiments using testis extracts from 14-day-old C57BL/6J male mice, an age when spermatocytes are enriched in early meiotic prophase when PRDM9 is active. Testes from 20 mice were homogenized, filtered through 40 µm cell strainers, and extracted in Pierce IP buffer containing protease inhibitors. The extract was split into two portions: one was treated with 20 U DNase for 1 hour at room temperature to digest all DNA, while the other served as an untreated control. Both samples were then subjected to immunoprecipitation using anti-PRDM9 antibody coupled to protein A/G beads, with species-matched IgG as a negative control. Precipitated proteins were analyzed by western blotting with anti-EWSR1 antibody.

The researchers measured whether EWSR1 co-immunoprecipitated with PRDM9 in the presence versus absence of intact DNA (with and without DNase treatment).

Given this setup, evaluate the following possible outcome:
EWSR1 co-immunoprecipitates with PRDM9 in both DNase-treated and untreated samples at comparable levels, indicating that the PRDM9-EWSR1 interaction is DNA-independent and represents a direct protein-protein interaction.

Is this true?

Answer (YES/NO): NO